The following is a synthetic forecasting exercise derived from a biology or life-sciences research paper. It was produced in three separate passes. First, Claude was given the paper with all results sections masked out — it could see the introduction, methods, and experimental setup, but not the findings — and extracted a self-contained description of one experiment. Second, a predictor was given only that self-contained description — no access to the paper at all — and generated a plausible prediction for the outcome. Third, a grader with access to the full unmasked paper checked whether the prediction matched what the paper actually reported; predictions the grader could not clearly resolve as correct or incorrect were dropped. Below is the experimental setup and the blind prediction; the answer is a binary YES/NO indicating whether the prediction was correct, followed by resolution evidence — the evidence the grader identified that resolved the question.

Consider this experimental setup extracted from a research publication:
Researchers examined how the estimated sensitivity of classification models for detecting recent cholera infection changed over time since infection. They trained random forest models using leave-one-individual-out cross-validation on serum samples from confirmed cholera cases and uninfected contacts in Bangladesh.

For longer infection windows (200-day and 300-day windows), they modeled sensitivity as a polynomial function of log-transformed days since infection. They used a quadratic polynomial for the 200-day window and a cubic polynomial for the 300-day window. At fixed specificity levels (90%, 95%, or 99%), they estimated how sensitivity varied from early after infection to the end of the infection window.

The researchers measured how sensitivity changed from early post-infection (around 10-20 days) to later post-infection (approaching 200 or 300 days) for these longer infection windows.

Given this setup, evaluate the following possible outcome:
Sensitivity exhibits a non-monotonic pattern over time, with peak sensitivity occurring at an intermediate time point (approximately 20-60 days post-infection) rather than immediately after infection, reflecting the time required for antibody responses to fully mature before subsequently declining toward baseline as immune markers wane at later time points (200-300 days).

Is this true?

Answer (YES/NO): NO